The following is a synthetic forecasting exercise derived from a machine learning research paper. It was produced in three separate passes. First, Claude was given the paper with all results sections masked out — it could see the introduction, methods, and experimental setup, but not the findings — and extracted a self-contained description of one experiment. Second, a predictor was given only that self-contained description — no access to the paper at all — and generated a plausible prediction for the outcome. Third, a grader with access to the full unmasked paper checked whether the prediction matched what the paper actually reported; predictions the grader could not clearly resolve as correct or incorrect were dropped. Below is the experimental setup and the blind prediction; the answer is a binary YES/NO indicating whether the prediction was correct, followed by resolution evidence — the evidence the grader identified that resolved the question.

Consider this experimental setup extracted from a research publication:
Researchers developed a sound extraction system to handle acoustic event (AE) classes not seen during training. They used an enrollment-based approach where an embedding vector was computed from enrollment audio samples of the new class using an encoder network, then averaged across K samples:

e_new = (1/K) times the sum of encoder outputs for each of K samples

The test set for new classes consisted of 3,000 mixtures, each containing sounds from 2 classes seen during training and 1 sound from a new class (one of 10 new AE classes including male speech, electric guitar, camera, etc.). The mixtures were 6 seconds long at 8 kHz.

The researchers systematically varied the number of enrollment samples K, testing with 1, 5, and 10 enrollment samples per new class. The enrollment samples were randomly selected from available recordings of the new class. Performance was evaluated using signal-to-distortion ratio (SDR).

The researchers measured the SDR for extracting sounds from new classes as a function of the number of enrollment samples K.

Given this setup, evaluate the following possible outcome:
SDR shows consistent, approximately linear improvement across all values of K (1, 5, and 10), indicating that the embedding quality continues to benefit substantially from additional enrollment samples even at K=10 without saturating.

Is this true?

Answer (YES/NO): NO